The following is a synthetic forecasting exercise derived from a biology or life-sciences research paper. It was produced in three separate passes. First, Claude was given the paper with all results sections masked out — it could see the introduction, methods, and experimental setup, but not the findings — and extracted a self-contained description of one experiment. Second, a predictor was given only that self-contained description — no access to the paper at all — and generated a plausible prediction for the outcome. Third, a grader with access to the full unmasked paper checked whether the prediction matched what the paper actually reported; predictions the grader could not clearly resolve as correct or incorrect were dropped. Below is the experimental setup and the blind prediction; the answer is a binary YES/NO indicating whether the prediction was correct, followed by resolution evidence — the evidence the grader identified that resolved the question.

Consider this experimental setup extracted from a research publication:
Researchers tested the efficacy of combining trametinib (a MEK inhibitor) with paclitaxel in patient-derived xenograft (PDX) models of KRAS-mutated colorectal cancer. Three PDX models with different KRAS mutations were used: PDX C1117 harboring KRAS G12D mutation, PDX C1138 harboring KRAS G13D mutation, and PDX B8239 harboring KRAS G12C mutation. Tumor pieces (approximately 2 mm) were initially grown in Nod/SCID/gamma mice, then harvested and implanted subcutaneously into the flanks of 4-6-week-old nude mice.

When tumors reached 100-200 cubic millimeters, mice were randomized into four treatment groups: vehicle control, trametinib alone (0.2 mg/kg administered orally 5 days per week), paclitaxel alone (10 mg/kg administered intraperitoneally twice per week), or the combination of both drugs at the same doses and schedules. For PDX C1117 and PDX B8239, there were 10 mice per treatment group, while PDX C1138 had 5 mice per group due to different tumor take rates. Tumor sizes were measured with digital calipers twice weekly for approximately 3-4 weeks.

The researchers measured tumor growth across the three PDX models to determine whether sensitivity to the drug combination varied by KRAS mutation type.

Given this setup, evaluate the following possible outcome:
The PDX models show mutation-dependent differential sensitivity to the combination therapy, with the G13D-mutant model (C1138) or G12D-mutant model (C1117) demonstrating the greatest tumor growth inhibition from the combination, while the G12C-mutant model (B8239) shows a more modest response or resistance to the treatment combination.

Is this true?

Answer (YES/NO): YES